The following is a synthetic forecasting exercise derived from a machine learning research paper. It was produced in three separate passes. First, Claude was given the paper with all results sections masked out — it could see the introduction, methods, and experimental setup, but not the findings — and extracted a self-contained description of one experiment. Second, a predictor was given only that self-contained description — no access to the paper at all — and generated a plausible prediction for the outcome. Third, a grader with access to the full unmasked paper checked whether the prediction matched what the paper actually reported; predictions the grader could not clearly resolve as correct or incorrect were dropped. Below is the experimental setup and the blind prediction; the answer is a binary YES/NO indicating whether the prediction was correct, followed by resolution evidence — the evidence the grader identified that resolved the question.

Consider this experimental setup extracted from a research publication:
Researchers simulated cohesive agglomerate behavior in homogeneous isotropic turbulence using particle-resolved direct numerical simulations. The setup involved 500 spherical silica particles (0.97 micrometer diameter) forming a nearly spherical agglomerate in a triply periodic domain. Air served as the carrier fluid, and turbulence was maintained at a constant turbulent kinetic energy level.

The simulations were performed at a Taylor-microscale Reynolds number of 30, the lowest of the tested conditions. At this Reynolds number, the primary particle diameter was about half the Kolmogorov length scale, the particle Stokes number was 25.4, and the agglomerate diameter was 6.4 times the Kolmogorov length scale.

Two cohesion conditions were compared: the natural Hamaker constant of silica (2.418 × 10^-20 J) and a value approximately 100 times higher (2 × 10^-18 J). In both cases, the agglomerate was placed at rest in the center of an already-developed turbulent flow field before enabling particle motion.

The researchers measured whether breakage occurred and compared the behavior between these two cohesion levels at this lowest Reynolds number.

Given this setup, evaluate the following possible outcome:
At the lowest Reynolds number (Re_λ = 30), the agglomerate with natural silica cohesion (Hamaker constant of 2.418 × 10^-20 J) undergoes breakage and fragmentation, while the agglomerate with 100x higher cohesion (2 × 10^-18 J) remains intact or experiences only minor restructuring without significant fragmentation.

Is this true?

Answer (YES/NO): YES